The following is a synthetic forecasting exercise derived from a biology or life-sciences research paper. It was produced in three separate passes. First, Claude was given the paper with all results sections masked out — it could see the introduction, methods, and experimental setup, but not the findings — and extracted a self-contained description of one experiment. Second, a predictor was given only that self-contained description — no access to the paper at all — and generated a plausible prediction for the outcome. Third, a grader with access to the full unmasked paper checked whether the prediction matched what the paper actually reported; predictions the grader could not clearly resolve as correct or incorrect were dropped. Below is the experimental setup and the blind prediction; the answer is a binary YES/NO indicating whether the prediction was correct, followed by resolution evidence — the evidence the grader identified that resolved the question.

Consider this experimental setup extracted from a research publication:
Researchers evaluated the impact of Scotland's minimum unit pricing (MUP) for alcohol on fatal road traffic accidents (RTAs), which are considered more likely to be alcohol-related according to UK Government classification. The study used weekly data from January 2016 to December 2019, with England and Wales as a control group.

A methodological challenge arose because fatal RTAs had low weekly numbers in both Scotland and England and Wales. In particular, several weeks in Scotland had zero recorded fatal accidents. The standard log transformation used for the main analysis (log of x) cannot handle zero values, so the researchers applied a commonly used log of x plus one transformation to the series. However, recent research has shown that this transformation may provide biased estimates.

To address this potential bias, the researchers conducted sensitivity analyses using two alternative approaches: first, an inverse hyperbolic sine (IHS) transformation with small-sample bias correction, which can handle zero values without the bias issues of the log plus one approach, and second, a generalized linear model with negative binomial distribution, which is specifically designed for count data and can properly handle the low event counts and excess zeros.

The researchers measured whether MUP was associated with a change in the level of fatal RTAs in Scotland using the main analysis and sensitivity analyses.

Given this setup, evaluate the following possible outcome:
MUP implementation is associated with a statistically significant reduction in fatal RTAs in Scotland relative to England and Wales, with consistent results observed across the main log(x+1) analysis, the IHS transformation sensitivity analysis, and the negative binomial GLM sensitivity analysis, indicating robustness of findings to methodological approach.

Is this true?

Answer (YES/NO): NO